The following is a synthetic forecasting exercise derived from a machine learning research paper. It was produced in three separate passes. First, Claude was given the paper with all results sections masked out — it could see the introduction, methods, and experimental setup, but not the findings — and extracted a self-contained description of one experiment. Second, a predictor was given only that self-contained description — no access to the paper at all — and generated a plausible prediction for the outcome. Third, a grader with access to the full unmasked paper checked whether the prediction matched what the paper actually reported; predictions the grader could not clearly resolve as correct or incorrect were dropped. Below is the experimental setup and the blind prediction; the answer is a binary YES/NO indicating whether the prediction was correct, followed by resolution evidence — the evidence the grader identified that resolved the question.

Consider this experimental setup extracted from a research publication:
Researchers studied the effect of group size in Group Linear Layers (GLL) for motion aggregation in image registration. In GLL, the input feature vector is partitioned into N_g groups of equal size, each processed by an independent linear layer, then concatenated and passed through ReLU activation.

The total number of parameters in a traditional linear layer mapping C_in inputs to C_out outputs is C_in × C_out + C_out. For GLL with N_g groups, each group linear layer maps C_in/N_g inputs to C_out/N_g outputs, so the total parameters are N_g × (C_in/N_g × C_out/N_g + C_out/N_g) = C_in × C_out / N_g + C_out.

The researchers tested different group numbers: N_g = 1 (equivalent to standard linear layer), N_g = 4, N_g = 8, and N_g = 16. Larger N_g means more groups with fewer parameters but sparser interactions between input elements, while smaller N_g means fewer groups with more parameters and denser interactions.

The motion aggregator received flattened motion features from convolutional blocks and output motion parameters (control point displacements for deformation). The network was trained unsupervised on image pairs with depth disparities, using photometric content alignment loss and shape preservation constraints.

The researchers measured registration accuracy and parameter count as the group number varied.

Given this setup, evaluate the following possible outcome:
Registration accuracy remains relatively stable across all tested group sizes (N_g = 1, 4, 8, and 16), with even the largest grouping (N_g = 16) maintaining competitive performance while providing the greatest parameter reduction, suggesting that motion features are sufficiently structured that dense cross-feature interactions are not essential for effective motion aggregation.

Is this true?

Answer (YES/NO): YES